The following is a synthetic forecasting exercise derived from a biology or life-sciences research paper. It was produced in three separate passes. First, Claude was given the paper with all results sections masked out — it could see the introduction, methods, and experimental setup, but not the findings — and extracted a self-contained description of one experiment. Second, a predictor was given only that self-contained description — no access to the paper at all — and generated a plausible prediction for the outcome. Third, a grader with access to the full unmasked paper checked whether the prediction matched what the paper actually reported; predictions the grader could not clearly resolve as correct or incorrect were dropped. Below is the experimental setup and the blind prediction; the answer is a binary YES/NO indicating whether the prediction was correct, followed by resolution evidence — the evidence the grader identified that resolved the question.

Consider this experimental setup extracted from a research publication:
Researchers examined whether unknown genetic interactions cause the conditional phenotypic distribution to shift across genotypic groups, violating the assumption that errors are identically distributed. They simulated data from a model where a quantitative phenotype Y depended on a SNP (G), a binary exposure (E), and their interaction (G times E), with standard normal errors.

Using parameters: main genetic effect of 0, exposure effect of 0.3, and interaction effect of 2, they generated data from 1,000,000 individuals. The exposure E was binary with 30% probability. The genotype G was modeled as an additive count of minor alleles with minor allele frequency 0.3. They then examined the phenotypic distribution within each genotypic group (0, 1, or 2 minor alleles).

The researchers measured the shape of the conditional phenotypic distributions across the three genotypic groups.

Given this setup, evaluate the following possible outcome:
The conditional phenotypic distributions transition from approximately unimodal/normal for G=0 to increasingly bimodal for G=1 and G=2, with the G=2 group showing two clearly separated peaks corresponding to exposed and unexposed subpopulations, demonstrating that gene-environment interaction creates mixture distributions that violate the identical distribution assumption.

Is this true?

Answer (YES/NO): YES